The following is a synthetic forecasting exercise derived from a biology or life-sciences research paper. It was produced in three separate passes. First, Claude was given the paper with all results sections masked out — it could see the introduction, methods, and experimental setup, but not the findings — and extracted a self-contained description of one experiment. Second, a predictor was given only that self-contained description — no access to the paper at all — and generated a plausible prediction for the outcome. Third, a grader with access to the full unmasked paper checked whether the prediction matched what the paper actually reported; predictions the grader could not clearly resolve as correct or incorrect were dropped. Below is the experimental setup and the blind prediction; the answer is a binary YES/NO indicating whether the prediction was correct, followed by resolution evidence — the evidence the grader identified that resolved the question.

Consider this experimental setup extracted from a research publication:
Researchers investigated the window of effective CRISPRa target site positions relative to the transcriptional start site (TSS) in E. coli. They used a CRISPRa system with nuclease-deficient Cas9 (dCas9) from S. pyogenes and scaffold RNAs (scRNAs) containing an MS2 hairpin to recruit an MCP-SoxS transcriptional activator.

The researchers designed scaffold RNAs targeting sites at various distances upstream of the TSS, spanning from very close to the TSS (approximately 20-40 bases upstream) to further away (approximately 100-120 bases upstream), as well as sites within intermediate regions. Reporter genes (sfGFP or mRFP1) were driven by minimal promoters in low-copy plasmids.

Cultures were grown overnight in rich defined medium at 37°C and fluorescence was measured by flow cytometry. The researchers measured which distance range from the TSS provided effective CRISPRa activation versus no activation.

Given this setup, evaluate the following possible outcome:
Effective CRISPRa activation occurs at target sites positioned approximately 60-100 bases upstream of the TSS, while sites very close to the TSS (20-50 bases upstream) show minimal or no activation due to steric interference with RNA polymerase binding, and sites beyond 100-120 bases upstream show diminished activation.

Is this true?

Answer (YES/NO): YES